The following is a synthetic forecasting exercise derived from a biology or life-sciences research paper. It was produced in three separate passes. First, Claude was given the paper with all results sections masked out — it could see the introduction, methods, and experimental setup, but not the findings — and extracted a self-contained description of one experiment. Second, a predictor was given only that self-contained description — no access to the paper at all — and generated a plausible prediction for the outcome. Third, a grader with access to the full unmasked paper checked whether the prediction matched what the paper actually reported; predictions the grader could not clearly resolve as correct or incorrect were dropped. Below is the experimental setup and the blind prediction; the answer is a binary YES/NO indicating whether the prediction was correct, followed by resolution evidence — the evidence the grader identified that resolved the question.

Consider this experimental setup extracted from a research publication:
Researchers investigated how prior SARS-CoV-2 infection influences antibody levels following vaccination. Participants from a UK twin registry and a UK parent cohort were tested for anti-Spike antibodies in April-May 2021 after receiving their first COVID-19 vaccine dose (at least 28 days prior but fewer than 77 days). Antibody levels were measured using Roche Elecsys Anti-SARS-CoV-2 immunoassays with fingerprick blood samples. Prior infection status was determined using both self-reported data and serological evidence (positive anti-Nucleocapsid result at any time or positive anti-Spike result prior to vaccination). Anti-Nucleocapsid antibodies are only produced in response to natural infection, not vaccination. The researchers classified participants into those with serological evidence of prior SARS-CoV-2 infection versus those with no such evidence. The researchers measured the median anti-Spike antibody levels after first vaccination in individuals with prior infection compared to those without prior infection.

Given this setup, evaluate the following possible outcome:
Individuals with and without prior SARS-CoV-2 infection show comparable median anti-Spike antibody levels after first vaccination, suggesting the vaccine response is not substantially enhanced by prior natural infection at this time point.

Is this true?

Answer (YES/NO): NO